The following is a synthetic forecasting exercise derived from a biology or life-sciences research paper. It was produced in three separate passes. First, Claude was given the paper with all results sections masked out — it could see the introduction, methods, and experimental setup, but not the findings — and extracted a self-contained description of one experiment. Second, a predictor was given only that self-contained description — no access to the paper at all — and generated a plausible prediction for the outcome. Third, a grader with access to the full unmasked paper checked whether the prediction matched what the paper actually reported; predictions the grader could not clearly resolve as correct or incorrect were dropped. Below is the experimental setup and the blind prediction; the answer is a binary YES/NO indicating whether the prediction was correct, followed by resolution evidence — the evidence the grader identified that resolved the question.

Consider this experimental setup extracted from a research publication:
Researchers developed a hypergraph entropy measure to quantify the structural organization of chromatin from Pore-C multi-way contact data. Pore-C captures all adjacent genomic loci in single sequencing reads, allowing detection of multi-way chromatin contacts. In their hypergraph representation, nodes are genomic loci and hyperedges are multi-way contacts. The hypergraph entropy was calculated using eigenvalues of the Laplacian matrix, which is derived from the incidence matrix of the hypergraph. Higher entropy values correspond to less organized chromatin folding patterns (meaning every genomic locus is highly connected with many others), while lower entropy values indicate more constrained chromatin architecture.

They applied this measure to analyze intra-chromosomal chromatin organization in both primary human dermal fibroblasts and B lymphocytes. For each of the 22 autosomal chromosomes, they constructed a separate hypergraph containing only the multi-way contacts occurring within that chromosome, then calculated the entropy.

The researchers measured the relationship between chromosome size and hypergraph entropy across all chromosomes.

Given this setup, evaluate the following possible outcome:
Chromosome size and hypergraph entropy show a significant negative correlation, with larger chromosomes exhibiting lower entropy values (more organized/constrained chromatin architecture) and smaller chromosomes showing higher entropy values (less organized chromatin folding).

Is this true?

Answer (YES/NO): NO